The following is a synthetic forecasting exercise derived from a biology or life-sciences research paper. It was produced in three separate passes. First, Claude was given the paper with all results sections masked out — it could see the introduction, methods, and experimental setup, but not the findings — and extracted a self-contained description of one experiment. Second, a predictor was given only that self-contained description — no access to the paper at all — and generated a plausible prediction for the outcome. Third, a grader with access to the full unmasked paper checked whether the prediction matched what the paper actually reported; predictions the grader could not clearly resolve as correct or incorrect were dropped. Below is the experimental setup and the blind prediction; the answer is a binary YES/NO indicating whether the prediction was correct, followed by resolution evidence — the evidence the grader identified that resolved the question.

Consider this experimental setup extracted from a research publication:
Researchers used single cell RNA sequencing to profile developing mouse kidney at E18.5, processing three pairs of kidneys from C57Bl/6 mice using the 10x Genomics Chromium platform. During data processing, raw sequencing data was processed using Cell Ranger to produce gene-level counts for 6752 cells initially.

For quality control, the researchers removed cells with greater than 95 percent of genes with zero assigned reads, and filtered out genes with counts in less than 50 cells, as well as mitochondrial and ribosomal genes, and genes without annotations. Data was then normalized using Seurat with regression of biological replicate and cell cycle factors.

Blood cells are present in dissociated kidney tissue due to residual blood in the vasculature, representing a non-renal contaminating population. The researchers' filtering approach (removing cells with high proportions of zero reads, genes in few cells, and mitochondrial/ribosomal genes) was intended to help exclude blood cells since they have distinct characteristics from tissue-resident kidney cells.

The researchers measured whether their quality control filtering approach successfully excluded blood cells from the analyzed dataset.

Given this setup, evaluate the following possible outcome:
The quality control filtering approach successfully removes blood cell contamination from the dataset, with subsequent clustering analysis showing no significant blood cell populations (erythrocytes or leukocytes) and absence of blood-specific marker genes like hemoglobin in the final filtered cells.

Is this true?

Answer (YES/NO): NO